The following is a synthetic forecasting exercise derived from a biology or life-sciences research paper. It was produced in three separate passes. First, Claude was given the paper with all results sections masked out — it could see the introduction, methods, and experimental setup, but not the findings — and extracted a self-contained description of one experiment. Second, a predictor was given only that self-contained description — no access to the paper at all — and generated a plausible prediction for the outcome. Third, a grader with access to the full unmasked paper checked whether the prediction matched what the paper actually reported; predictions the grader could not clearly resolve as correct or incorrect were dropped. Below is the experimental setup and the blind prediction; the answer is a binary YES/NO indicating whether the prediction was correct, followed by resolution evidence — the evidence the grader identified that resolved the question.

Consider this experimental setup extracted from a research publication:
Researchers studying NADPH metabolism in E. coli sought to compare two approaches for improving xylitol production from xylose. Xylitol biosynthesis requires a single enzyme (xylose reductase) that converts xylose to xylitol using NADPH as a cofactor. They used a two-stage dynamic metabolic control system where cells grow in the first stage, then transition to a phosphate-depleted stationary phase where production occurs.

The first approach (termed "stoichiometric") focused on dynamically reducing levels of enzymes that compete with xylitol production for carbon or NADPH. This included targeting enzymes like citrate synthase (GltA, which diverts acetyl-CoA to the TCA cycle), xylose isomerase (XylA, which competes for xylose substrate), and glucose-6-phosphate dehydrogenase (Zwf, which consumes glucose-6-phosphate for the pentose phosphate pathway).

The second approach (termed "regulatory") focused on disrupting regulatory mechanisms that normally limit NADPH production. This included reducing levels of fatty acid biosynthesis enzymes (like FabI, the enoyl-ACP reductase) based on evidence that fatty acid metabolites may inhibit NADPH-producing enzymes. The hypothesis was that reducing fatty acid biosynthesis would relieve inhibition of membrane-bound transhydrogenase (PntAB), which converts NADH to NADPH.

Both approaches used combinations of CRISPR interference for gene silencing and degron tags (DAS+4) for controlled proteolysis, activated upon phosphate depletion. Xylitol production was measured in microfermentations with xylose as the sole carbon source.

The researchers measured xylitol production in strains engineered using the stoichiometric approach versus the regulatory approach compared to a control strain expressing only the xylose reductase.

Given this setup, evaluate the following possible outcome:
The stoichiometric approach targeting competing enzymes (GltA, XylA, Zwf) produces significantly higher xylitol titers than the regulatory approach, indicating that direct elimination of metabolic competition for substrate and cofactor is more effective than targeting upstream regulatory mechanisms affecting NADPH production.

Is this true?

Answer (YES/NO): NO